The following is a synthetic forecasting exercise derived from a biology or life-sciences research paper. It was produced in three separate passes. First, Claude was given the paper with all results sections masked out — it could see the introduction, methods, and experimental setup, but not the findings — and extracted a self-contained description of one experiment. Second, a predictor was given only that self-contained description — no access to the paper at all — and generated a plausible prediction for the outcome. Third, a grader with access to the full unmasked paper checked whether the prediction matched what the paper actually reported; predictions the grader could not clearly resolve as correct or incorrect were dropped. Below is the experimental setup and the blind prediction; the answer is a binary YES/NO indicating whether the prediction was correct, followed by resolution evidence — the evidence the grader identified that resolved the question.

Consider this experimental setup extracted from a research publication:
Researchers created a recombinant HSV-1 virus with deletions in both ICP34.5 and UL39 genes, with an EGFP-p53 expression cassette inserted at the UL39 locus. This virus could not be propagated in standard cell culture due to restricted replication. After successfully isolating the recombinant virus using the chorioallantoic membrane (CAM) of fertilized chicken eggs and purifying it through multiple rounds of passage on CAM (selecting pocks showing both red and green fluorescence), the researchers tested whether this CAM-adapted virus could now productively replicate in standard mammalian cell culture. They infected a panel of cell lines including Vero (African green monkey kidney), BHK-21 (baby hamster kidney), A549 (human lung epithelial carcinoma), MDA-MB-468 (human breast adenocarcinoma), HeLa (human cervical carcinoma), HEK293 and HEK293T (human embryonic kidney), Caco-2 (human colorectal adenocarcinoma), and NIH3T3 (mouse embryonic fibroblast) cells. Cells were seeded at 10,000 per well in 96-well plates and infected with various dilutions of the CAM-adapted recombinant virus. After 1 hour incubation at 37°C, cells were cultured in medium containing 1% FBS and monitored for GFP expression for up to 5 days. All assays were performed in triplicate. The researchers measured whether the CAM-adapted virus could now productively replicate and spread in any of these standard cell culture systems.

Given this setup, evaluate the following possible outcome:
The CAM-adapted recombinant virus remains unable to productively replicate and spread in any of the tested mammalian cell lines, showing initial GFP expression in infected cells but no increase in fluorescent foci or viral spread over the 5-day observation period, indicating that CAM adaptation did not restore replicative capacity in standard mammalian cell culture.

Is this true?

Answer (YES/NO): YES